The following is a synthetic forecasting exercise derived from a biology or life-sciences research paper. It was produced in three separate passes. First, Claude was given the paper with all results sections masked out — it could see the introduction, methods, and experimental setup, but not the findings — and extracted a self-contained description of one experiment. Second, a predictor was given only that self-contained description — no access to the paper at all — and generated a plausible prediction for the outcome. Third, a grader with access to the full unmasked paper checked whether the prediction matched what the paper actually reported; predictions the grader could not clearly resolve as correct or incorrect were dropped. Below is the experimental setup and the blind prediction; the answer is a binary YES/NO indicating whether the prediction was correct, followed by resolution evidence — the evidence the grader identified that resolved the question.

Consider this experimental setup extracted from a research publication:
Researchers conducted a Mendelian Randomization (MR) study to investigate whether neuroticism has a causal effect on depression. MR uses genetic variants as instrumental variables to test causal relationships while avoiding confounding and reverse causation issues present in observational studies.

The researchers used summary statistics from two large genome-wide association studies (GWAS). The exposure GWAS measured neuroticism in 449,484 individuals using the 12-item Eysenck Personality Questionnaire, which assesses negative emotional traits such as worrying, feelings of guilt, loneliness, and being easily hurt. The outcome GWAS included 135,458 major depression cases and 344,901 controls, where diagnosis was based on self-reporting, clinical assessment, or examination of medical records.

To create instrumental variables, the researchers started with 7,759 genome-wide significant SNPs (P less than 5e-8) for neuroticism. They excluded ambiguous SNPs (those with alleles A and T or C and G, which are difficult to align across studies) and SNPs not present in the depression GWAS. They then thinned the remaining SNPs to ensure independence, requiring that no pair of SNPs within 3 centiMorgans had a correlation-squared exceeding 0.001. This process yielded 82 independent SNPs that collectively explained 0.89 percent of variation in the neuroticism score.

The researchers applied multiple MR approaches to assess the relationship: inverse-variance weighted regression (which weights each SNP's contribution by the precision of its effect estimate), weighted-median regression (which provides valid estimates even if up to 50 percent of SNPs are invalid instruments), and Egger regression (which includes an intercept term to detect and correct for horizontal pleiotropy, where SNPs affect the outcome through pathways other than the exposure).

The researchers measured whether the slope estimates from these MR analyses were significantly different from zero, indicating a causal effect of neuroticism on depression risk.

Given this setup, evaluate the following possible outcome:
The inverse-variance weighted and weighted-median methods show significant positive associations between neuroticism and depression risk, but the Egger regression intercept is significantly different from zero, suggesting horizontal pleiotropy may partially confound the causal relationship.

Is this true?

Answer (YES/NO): NO